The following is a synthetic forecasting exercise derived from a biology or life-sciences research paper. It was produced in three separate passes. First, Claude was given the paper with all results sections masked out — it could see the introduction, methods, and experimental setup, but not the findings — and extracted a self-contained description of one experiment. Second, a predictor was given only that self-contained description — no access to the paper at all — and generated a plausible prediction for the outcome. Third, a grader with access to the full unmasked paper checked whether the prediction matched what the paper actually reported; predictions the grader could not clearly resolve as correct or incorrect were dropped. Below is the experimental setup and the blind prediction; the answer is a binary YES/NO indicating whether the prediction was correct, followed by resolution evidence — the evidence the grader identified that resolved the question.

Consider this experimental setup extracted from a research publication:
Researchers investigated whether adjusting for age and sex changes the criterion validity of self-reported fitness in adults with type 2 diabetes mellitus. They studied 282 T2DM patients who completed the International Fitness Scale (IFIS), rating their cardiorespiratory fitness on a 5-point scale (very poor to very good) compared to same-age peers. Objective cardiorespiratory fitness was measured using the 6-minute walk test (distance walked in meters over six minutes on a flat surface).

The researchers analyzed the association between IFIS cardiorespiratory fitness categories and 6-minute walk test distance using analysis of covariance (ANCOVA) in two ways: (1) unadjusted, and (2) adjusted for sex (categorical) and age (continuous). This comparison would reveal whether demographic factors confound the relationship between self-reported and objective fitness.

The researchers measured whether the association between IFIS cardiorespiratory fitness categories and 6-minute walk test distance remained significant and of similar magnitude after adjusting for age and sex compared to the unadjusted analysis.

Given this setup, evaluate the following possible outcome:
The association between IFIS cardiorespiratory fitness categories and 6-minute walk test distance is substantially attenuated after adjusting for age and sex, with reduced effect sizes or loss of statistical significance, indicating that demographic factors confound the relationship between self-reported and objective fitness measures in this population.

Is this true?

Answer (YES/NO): NO